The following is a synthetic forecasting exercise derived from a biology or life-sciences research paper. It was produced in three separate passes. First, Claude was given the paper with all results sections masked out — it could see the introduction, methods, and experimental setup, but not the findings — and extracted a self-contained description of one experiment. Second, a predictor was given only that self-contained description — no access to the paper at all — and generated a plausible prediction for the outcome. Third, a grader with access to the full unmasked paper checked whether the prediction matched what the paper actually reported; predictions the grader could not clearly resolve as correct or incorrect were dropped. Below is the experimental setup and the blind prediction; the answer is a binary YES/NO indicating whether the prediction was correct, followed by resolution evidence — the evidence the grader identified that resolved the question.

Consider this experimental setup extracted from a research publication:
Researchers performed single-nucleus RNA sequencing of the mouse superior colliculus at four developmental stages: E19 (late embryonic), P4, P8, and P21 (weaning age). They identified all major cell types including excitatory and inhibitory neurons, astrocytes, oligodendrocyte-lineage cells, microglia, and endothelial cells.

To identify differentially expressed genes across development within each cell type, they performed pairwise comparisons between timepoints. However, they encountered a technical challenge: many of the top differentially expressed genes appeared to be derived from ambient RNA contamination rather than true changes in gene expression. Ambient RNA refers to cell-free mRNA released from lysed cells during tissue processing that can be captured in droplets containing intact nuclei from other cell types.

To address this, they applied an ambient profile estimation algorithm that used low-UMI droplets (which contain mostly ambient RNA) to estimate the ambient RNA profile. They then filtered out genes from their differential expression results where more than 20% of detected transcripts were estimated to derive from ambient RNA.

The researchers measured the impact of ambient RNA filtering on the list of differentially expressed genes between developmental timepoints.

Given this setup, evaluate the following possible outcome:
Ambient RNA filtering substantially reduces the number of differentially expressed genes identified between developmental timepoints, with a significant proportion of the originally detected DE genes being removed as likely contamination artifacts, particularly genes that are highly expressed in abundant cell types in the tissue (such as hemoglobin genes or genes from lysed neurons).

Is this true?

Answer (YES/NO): YES